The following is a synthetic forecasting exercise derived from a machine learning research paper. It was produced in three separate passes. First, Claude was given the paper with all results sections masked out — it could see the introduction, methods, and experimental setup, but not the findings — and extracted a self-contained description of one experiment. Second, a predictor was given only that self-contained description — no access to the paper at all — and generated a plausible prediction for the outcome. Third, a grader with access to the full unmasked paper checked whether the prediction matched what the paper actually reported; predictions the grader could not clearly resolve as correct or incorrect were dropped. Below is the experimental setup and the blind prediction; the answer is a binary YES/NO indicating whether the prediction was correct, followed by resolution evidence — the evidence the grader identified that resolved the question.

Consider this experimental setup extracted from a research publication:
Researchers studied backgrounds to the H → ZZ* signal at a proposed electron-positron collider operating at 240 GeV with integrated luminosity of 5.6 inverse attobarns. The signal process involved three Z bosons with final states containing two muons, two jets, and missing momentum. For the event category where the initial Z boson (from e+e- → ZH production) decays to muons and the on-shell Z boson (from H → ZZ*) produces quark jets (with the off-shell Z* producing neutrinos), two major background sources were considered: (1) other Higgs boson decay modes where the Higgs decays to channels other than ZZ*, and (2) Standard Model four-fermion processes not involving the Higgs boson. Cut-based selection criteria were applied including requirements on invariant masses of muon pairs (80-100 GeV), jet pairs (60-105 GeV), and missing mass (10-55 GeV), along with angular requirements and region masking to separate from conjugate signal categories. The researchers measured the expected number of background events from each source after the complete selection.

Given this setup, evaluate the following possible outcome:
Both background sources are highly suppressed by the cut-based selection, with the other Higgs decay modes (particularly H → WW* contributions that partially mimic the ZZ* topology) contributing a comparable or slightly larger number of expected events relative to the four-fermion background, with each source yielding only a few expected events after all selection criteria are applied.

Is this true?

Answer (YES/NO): NO